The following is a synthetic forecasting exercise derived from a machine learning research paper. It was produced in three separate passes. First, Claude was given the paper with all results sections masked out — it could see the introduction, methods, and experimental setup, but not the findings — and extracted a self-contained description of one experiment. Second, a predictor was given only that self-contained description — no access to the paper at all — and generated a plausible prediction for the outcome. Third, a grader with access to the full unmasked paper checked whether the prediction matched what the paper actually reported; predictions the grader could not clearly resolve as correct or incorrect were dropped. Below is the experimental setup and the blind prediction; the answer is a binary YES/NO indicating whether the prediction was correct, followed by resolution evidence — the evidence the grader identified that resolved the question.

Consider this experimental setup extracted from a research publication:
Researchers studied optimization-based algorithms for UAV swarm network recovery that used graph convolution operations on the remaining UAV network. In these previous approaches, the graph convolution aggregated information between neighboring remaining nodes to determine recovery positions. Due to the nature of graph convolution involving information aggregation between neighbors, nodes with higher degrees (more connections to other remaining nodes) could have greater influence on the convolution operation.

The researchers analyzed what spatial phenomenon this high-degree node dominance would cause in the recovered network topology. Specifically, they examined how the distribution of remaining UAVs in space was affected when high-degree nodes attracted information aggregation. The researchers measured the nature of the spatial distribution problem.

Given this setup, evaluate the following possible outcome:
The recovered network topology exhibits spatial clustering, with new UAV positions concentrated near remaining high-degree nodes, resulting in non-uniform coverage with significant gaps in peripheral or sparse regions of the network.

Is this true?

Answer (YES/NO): YES